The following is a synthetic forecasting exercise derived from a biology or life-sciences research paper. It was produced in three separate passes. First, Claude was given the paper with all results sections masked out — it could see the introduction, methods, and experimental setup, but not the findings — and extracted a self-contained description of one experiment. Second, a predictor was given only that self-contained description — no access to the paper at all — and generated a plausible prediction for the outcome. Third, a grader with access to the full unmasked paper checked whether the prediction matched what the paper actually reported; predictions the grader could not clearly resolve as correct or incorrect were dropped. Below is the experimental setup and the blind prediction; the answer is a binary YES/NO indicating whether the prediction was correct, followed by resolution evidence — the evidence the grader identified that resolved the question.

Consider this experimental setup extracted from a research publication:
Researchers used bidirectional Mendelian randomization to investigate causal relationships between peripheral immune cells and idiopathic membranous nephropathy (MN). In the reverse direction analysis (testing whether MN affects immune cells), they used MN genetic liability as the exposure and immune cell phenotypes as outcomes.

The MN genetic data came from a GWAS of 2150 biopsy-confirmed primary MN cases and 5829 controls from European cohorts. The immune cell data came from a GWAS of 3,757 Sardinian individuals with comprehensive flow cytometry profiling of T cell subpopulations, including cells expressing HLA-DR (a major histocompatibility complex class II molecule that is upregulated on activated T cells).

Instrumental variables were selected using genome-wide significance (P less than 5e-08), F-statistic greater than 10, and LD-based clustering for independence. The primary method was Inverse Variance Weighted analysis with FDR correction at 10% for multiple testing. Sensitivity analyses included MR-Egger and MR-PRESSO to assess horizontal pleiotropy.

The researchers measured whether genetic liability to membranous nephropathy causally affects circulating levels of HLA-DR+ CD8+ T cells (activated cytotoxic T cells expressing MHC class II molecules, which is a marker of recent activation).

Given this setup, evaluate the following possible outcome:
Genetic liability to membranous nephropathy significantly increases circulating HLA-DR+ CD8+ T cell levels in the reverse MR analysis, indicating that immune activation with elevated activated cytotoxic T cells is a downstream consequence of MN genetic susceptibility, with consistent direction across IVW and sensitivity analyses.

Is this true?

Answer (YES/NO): NO